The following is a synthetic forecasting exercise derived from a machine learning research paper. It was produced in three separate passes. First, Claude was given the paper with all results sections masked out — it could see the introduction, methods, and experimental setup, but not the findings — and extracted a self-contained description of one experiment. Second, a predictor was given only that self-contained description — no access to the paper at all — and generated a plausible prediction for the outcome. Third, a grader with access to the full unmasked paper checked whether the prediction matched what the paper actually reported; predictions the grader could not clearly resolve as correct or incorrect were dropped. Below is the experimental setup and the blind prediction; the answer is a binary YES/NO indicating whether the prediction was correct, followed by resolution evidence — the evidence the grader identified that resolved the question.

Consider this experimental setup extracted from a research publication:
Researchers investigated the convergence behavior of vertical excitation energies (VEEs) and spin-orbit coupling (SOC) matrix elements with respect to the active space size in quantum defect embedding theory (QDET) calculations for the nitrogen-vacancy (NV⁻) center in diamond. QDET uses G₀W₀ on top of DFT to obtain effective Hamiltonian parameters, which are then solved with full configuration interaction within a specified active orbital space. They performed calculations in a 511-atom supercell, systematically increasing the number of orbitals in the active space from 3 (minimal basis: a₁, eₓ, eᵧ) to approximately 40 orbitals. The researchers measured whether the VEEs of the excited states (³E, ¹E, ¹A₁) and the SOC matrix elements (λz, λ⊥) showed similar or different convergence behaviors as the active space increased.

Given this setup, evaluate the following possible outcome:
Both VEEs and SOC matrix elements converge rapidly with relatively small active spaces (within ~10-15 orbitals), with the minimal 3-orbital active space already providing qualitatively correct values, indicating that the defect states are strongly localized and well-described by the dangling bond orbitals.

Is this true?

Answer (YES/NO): NO